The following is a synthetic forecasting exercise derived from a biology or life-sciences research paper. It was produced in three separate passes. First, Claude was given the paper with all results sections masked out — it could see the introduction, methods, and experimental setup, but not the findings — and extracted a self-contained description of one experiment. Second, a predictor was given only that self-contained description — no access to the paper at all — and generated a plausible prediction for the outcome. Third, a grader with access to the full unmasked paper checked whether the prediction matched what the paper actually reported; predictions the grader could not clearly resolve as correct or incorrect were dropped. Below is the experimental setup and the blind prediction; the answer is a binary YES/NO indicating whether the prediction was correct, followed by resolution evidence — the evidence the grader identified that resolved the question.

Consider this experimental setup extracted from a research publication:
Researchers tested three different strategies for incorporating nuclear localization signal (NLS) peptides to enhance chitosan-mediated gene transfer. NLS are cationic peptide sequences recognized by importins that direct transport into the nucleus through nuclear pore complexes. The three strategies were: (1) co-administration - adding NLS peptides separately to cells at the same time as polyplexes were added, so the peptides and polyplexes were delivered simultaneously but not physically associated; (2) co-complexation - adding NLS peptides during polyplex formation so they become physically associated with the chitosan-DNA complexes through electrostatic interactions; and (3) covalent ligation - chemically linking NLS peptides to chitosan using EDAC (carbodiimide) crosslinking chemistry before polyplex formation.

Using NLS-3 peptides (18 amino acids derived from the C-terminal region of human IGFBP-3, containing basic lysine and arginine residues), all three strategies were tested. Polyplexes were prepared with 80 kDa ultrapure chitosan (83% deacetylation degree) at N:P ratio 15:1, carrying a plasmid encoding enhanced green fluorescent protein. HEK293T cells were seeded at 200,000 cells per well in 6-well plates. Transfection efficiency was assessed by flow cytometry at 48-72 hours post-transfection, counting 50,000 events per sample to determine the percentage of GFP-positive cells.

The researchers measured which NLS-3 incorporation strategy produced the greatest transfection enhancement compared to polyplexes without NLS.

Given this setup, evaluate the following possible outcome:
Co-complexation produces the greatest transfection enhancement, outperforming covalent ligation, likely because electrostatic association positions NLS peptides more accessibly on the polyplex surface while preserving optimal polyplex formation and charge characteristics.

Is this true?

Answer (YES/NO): NO